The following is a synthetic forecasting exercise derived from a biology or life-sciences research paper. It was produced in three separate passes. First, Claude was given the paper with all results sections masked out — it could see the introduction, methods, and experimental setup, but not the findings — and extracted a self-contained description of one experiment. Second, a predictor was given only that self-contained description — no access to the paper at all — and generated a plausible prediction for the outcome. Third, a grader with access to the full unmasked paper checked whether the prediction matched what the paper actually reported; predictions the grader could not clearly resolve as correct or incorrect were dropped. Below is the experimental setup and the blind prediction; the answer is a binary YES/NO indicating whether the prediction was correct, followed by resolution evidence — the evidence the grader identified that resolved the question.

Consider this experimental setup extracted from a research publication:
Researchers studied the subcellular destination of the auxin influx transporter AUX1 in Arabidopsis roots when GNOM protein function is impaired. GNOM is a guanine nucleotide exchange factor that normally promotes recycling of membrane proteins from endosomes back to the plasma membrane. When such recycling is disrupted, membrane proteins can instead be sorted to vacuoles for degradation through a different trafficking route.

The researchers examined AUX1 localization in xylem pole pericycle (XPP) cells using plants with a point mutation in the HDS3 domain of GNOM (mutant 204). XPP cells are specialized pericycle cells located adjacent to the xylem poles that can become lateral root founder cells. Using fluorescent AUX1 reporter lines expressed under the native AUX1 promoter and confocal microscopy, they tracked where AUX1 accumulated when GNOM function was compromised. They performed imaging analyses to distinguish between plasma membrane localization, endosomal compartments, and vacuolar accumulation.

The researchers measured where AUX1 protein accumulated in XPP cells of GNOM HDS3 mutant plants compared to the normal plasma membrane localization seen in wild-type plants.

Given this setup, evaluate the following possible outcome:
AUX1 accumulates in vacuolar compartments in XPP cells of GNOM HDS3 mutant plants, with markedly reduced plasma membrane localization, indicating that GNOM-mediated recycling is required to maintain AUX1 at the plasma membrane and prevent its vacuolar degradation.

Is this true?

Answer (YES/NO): YES